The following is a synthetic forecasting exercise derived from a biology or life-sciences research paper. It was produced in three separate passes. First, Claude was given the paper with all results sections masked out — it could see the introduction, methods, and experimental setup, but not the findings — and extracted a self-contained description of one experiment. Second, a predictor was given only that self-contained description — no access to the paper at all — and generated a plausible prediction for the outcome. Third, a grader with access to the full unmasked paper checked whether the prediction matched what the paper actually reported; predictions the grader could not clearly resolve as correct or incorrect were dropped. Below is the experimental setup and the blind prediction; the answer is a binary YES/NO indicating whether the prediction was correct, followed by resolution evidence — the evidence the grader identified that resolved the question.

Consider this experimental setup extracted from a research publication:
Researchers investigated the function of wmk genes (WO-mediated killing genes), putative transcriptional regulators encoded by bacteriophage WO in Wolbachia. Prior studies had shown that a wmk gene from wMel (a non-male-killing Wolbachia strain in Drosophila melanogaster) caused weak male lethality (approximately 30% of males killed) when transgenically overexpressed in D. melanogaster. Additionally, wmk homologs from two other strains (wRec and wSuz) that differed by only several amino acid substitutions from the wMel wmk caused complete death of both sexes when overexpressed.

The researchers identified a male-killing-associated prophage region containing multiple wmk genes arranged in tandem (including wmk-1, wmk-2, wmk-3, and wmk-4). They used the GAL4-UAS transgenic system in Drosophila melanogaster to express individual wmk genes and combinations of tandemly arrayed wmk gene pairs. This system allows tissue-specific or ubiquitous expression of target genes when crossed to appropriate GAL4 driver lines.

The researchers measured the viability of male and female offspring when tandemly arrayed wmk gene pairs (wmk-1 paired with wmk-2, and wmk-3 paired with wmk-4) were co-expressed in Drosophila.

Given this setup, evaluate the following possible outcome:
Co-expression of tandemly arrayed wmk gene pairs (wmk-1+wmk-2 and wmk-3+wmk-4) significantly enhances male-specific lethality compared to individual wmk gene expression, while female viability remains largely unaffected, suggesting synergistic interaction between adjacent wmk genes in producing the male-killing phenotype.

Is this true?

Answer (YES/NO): NO